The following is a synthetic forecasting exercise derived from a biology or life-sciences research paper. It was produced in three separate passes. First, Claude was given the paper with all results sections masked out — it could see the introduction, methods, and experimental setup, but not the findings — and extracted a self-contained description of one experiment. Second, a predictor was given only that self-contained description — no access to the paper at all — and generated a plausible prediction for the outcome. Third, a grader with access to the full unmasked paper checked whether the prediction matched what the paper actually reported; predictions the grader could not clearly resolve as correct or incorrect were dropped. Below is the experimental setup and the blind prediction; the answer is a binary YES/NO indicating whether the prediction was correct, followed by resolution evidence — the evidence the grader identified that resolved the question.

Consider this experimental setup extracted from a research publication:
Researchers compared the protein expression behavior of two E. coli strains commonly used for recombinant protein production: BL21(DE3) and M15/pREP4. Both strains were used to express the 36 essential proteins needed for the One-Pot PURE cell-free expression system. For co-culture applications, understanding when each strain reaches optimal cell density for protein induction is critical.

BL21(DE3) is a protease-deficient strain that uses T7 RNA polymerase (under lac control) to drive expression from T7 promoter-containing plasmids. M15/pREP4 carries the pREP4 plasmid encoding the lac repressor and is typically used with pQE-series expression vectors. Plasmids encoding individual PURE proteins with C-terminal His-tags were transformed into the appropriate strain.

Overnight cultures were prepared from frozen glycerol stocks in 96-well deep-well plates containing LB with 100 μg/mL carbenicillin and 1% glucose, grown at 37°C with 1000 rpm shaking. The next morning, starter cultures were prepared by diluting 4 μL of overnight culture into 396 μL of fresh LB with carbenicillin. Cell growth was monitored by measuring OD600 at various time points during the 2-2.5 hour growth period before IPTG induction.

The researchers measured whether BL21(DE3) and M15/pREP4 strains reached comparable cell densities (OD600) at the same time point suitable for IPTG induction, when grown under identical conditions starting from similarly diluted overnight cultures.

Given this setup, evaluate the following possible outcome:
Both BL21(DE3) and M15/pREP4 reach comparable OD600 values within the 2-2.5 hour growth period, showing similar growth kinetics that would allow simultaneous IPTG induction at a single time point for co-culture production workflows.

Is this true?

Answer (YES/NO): NO